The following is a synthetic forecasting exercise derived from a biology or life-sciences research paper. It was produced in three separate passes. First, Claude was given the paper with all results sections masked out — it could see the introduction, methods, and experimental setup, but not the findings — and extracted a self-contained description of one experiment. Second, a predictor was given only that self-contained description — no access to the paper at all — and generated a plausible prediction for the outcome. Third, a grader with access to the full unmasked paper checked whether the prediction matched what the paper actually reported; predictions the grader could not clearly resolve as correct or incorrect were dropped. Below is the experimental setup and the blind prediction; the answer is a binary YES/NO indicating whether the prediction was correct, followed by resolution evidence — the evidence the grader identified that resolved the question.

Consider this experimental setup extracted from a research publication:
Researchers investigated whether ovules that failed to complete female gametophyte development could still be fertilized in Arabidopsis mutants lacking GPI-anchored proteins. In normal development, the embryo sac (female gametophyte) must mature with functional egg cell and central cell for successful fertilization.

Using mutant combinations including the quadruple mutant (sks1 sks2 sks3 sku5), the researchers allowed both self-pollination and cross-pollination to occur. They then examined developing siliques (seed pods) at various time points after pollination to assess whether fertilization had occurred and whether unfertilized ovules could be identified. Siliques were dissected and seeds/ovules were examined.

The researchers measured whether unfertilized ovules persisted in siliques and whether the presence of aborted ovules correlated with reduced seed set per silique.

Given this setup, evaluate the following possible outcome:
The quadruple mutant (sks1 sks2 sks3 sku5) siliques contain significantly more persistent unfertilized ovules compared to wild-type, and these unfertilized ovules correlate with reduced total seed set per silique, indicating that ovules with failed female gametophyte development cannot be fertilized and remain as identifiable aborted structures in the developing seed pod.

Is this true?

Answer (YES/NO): YES